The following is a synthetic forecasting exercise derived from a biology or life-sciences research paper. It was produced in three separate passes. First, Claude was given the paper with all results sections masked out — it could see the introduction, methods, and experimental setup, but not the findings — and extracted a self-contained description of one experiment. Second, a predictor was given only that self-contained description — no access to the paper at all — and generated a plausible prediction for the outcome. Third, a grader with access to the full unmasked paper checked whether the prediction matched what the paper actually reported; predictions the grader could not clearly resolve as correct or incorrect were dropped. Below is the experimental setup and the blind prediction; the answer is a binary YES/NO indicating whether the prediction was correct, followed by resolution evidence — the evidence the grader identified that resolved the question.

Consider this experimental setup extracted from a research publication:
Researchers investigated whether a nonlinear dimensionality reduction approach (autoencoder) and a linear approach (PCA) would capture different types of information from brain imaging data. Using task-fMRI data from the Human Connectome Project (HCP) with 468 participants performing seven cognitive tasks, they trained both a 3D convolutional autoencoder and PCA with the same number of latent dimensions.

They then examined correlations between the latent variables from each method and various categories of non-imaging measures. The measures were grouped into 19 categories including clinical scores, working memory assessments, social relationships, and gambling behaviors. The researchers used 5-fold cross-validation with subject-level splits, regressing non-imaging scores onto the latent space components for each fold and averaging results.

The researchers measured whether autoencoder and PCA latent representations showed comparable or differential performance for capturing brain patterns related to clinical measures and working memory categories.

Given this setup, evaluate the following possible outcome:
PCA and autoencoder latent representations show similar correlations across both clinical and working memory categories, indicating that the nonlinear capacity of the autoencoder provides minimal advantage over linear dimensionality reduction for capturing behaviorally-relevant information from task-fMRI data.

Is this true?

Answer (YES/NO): NO